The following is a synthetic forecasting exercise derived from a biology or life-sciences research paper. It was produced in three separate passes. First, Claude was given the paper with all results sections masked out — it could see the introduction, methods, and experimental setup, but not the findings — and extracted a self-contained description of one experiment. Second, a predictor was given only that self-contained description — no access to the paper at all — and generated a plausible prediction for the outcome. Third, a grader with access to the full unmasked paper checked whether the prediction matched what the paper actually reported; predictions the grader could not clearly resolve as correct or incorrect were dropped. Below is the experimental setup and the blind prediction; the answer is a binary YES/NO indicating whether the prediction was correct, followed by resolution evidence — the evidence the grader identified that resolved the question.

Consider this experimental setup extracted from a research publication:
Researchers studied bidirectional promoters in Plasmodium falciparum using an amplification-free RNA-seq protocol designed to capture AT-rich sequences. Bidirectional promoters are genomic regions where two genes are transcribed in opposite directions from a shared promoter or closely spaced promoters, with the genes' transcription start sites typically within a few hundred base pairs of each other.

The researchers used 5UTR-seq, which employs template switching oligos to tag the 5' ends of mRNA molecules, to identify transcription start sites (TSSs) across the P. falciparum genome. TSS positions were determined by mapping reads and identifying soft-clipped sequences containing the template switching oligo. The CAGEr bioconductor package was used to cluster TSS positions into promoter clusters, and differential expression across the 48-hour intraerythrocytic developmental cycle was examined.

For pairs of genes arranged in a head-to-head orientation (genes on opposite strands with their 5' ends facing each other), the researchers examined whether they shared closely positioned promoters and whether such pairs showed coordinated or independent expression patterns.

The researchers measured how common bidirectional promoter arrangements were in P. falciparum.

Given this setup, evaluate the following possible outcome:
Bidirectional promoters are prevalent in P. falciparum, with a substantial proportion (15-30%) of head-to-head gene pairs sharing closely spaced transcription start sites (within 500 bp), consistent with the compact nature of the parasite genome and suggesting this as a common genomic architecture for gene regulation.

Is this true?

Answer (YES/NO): NO